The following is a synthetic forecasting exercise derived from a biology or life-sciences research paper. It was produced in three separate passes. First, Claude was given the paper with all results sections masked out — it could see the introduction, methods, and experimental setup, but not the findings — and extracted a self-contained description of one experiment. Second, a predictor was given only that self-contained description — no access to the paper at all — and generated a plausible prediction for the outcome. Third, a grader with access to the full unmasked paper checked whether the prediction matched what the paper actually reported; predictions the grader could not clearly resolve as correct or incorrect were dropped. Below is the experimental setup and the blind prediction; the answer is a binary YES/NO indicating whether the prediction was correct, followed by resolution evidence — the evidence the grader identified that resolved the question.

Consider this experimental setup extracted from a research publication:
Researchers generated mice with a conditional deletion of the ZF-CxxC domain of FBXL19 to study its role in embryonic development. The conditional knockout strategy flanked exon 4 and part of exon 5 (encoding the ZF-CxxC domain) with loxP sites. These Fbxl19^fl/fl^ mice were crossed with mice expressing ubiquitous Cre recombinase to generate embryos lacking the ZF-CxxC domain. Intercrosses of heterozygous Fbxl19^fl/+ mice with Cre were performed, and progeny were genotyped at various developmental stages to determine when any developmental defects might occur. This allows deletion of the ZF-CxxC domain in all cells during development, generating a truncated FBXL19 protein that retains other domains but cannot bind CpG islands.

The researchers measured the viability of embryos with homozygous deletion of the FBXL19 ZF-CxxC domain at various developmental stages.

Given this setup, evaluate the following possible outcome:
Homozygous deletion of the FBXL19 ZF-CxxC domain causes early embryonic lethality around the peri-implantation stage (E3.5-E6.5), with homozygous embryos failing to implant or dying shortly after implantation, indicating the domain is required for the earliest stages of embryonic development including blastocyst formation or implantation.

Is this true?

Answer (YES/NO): NO